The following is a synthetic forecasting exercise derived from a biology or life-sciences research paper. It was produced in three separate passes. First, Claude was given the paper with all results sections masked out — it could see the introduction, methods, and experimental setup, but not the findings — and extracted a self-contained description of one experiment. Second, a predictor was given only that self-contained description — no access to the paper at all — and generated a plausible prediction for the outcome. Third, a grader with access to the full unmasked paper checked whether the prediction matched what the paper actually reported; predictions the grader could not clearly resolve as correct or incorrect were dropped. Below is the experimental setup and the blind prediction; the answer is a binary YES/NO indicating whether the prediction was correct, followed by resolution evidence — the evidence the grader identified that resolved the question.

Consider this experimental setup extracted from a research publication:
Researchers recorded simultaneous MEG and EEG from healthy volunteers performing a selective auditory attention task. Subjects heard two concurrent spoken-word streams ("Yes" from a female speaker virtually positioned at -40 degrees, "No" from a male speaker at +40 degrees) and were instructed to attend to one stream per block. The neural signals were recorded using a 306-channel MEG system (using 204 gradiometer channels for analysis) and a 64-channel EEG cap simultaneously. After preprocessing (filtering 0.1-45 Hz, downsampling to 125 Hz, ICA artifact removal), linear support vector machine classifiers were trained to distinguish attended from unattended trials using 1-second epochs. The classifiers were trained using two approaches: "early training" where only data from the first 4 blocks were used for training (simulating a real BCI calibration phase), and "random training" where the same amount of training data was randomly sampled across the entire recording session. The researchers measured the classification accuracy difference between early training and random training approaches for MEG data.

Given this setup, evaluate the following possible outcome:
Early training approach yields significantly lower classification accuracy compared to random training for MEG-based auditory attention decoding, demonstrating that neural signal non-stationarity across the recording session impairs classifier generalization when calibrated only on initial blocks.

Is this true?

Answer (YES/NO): YES